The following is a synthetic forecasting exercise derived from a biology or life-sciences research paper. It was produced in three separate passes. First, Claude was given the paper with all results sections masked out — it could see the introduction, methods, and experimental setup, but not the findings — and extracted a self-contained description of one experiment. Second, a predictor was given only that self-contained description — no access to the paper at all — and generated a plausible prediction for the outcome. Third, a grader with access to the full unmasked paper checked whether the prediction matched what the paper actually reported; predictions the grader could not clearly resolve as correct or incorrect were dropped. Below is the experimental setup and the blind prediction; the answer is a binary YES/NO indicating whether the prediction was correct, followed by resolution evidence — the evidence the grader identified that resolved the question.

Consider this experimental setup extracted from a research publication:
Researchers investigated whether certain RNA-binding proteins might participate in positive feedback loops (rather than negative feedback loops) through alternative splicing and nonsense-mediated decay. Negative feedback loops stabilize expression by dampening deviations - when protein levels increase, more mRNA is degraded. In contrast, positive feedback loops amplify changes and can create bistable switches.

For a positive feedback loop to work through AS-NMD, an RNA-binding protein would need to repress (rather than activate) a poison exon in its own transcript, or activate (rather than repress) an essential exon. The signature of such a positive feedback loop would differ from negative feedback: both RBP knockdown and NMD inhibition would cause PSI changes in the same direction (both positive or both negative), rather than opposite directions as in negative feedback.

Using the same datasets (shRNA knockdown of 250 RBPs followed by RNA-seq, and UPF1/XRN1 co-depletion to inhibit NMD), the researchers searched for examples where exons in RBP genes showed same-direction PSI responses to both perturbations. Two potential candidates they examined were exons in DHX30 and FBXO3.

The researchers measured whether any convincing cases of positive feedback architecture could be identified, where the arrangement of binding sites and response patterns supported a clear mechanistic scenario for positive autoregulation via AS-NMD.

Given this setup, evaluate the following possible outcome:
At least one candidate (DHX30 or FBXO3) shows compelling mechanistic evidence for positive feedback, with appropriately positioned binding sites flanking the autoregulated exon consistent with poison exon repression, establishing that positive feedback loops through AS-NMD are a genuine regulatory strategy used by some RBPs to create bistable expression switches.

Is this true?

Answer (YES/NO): NO